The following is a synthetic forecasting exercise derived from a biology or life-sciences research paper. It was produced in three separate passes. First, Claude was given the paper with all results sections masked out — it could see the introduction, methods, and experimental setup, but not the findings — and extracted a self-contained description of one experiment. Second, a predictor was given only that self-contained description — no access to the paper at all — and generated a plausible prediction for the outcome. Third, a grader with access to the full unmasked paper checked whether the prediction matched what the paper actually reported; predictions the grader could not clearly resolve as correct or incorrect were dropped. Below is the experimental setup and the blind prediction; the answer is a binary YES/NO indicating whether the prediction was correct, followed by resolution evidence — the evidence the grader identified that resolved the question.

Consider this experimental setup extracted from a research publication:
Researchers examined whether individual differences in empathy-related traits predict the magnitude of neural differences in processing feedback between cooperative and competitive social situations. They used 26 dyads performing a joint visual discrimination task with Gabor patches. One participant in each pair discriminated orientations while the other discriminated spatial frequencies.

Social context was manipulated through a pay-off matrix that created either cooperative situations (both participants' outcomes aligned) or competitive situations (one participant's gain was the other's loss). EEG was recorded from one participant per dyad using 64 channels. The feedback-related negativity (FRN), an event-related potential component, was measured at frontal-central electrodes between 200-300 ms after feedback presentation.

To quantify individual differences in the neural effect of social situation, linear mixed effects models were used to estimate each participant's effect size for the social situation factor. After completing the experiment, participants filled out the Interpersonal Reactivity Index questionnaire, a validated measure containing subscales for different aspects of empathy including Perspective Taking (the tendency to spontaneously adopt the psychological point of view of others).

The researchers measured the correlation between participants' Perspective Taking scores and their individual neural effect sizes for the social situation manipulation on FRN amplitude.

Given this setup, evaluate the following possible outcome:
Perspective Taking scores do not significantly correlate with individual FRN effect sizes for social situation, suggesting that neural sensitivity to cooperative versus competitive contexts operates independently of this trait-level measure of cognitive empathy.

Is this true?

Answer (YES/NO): NO